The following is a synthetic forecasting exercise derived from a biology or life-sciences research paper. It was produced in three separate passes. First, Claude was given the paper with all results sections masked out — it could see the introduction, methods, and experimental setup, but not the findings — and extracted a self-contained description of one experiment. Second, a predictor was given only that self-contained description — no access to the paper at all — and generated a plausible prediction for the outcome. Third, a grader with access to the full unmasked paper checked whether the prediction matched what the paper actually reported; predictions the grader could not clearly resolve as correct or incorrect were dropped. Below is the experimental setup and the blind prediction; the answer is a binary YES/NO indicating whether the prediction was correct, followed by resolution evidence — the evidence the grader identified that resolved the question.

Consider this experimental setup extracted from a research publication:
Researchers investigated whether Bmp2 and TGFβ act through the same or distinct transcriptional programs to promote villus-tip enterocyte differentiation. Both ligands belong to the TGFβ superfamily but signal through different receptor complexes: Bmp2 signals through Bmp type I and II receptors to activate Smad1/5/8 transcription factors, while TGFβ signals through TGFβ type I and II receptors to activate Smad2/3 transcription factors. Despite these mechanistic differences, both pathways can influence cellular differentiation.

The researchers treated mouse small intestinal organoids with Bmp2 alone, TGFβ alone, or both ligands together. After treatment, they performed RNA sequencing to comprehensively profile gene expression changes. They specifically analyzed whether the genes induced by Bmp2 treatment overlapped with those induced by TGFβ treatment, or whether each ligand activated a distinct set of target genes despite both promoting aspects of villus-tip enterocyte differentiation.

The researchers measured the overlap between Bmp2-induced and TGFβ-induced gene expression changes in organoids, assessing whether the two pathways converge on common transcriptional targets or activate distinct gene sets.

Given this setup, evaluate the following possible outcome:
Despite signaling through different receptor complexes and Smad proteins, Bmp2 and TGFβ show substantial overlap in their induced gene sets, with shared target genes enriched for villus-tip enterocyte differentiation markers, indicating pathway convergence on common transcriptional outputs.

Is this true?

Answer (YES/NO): YES